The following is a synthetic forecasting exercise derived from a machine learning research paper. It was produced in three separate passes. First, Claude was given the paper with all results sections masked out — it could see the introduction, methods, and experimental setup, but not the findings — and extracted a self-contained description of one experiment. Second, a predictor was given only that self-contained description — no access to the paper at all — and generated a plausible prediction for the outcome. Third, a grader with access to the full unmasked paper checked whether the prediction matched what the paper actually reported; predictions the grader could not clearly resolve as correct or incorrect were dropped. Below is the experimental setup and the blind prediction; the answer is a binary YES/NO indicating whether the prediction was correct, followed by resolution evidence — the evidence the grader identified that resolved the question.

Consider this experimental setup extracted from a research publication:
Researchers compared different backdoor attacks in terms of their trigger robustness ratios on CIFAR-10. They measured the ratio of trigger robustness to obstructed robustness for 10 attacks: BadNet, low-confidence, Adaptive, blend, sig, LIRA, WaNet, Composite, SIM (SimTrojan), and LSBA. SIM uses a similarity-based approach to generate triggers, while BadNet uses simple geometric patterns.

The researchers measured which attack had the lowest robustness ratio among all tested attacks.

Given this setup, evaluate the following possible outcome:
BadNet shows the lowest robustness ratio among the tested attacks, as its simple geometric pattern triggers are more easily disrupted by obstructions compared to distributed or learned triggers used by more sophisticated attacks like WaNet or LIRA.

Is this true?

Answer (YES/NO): NO